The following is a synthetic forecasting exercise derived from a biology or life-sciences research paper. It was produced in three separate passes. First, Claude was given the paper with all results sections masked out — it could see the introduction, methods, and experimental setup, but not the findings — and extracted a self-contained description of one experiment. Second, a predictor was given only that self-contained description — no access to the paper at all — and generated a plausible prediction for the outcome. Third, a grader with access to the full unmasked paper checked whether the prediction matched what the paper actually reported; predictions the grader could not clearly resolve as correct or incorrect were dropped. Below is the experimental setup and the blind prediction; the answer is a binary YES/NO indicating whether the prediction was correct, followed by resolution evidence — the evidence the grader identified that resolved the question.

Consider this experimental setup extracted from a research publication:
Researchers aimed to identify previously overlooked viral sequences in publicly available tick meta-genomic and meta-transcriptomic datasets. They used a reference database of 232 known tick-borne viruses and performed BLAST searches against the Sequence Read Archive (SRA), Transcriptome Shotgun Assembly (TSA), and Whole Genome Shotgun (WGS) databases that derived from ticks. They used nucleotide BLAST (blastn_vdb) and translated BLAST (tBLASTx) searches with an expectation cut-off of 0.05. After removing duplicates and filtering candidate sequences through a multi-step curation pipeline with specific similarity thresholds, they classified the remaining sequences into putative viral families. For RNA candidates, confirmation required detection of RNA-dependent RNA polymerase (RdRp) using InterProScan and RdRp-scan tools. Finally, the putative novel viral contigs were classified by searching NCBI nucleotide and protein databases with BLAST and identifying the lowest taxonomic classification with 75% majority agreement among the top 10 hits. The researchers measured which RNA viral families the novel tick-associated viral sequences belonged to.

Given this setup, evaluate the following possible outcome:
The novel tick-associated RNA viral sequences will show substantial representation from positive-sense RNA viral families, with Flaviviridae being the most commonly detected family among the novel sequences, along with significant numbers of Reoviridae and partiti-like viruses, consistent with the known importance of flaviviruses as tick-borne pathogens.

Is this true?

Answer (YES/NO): NO